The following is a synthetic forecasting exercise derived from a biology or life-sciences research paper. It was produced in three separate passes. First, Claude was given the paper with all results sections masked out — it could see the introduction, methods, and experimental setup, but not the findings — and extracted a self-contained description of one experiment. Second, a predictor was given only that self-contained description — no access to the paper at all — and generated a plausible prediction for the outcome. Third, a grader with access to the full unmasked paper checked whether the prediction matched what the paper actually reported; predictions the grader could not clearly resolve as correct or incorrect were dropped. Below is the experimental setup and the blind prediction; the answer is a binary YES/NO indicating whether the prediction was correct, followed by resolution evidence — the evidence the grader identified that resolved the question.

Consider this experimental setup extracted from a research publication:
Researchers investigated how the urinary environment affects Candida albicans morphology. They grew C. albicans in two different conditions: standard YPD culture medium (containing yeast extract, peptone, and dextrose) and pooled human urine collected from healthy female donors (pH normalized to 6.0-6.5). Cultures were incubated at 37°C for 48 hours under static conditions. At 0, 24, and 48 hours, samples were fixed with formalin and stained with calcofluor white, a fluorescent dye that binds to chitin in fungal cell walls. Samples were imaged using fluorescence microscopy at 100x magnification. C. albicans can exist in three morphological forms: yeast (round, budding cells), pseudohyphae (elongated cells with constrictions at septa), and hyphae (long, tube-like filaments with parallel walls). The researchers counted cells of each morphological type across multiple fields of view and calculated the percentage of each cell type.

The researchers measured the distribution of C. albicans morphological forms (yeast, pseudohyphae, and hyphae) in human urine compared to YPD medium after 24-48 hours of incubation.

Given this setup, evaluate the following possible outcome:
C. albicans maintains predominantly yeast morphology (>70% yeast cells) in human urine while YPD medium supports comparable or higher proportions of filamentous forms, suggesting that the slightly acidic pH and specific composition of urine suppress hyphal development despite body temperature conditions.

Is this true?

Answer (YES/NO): NO